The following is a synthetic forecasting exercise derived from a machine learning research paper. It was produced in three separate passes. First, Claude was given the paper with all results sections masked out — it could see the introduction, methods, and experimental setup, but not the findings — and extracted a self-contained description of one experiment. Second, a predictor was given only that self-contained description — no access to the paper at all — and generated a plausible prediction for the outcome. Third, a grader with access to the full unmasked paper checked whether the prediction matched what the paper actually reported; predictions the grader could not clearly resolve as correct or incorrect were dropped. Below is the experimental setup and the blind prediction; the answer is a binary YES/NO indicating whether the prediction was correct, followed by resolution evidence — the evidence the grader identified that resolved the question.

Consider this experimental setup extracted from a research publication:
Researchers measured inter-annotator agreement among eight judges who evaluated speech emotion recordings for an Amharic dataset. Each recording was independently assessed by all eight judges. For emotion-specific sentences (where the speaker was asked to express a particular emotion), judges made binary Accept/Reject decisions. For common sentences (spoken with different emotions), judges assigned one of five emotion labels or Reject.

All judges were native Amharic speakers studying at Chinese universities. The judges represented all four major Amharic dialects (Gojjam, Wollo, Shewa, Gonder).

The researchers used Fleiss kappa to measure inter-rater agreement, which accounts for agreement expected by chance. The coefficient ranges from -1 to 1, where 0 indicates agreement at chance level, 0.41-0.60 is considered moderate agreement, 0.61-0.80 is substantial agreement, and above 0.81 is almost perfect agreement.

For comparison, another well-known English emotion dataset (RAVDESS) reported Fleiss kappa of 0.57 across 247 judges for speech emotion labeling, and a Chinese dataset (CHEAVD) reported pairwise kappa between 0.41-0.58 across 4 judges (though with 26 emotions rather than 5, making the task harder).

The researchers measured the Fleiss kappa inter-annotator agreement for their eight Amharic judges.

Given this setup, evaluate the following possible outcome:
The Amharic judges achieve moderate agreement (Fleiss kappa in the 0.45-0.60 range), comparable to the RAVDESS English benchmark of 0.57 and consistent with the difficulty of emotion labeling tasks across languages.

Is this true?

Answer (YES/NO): NO